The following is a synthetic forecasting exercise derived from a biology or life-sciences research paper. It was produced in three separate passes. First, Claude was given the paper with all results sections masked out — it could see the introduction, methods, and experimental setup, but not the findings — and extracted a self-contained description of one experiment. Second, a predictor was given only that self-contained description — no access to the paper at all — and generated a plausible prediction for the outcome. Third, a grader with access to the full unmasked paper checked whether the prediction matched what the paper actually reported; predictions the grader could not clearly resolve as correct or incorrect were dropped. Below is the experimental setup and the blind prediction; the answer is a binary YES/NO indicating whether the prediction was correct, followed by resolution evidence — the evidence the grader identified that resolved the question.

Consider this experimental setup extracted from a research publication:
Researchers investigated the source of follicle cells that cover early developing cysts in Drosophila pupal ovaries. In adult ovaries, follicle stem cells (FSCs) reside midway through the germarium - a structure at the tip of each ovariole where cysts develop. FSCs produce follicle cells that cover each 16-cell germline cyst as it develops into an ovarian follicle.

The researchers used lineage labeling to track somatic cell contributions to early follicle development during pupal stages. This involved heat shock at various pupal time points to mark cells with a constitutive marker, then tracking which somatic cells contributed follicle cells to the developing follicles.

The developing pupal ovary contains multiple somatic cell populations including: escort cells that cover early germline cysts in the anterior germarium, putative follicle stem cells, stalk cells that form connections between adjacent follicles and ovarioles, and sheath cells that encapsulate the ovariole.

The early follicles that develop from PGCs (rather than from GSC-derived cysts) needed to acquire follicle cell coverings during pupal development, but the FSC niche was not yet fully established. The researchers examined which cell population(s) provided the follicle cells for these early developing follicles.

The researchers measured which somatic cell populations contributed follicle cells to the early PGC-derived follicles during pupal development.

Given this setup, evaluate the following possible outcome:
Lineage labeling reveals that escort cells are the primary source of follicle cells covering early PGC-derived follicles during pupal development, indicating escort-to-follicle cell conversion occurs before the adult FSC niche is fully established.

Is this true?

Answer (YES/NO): NO